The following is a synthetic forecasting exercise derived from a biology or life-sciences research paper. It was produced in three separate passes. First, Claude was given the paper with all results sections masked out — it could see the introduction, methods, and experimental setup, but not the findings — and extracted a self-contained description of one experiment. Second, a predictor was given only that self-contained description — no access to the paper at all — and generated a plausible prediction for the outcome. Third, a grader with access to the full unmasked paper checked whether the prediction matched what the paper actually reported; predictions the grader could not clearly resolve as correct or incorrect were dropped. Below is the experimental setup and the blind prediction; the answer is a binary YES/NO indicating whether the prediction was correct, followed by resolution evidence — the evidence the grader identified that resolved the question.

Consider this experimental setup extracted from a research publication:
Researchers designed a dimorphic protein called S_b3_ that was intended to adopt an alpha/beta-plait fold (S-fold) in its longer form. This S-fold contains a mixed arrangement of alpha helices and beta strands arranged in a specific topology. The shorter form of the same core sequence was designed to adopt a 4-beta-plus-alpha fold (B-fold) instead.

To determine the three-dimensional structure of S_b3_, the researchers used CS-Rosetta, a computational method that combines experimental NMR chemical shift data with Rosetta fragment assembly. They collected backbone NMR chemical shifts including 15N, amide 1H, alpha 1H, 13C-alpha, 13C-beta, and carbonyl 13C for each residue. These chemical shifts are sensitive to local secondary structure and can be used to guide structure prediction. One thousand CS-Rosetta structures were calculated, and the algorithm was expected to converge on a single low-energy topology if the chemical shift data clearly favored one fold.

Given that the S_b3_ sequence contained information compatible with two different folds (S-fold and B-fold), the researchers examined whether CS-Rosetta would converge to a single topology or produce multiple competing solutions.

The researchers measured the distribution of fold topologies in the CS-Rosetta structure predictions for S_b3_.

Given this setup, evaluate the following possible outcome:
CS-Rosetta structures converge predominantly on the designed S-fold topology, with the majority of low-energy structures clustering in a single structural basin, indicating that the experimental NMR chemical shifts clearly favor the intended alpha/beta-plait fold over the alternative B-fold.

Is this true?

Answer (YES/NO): NO